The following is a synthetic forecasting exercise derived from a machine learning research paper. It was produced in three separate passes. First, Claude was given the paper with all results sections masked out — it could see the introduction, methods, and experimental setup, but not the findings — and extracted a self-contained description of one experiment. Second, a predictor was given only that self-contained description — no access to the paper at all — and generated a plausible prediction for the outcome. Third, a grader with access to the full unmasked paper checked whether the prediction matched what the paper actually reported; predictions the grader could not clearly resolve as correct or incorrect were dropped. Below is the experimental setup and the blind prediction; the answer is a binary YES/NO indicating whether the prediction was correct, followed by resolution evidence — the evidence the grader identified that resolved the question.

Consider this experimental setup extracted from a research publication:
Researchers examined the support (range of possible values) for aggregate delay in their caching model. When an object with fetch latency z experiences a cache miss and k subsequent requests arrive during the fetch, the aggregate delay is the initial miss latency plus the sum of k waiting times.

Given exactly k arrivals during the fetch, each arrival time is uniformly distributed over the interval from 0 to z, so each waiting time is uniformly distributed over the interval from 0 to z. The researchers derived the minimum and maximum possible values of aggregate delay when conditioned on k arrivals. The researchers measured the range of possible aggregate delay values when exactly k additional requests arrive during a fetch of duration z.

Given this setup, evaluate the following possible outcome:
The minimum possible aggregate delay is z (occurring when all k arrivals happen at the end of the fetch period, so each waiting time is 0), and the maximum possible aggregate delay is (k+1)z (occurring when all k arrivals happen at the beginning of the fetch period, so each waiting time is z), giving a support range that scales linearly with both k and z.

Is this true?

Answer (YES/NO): YES